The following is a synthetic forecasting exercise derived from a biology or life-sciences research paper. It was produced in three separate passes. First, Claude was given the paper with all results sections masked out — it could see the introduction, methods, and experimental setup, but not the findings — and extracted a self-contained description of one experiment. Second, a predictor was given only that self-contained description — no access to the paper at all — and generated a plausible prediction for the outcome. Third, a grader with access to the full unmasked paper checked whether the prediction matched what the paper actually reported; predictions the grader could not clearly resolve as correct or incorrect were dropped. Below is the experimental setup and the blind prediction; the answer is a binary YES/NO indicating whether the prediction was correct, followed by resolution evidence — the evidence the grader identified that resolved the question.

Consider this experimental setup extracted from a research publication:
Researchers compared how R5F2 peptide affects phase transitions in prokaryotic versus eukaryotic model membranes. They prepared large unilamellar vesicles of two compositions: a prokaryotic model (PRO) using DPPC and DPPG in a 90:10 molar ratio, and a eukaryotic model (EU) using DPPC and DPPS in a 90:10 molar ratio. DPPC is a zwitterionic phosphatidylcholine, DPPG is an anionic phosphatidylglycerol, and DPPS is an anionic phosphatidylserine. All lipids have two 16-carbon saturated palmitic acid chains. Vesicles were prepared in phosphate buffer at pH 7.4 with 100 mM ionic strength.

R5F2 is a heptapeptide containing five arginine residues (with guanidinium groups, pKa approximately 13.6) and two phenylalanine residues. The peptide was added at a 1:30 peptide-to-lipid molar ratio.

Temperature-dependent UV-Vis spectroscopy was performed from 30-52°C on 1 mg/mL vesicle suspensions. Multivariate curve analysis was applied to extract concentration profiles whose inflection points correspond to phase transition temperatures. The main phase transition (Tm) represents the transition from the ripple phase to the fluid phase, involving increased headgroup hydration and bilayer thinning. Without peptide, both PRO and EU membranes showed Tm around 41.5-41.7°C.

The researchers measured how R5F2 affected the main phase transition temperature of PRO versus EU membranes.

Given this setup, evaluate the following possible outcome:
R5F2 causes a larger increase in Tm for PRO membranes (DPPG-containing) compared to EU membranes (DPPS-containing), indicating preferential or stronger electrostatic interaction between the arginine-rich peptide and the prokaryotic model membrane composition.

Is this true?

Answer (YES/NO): NO